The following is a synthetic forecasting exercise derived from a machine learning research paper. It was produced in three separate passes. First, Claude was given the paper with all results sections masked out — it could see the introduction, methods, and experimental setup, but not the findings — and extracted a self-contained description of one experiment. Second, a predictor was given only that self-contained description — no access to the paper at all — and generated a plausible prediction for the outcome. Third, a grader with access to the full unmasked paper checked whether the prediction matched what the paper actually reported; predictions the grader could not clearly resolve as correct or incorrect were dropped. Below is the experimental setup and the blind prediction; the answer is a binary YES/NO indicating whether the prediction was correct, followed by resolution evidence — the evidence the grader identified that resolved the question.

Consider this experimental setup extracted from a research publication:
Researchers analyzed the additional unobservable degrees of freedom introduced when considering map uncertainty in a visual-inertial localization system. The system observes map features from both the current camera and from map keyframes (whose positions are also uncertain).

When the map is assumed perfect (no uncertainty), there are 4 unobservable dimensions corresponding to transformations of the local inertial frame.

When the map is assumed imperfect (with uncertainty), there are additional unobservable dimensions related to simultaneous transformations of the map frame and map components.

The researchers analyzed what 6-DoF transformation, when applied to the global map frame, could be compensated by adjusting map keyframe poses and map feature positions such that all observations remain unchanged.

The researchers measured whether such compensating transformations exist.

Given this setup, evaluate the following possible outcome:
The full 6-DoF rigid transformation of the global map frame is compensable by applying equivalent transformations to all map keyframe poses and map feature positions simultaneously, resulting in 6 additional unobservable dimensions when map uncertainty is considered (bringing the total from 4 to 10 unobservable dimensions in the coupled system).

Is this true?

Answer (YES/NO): YES